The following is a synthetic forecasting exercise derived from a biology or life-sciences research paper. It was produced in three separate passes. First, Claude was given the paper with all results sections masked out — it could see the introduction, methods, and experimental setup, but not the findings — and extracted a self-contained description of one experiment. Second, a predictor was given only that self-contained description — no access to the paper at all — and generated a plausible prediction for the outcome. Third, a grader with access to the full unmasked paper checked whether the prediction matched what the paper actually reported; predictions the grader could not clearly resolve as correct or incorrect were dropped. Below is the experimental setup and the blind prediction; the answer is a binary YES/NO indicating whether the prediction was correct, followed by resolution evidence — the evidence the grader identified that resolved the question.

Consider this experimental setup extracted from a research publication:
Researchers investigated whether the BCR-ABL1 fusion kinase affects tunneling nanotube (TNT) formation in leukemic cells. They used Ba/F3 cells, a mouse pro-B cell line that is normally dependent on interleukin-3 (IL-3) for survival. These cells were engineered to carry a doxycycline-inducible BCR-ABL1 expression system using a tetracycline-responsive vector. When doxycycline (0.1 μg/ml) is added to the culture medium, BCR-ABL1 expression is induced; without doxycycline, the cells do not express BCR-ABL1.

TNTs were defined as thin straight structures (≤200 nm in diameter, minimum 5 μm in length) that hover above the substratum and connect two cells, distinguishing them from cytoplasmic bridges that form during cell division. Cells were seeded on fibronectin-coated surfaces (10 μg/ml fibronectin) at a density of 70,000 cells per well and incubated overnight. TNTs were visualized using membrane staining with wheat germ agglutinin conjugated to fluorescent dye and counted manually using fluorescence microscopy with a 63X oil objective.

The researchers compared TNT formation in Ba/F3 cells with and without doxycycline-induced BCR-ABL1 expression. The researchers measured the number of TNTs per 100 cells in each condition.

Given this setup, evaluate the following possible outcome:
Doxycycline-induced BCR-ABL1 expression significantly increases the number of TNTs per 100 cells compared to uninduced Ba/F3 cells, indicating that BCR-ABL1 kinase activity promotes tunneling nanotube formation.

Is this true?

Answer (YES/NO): NO